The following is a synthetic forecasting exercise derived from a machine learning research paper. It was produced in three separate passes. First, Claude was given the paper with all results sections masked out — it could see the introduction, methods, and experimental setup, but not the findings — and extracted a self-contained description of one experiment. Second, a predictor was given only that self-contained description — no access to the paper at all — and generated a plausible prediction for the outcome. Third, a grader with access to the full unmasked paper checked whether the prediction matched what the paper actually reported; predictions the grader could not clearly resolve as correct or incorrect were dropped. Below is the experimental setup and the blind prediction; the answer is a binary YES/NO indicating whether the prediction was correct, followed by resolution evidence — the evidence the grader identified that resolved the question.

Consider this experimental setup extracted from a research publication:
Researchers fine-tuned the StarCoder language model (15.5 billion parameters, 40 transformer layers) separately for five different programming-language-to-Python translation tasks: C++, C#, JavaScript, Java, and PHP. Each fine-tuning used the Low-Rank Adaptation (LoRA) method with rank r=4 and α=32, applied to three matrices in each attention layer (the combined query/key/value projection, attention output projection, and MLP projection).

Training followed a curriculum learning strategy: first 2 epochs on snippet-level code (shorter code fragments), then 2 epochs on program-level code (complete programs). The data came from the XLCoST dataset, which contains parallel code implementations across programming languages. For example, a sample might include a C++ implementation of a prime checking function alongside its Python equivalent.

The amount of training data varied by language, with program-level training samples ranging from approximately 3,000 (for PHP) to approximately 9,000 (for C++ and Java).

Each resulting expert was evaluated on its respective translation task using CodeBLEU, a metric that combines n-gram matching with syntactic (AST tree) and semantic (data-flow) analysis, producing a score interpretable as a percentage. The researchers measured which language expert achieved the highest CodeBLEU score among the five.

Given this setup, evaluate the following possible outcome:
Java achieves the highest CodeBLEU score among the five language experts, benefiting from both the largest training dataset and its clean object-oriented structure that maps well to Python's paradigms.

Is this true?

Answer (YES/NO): NO